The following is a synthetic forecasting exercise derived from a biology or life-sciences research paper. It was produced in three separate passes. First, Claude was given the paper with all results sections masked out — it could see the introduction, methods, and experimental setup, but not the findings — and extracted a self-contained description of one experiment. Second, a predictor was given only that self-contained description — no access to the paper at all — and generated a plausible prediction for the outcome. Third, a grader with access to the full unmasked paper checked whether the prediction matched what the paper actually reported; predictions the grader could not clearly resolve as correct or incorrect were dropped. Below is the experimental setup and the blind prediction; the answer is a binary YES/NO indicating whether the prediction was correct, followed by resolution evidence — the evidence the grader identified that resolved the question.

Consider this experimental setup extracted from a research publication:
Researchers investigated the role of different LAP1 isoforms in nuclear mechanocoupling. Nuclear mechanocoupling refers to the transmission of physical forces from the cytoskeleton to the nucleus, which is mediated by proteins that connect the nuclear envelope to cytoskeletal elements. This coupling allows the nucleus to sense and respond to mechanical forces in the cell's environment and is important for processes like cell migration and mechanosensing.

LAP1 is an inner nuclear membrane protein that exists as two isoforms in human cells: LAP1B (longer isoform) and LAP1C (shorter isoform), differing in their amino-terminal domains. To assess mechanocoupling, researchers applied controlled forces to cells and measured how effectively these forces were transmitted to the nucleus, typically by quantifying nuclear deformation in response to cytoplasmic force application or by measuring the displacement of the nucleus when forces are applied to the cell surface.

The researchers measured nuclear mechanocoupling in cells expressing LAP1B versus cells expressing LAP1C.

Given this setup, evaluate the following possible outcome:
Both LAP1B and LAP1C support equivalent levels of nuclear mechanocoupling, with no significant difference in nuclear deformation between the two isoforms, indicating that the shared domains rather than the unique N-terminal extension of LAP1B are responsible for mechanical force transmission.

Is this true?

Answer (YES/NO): NO